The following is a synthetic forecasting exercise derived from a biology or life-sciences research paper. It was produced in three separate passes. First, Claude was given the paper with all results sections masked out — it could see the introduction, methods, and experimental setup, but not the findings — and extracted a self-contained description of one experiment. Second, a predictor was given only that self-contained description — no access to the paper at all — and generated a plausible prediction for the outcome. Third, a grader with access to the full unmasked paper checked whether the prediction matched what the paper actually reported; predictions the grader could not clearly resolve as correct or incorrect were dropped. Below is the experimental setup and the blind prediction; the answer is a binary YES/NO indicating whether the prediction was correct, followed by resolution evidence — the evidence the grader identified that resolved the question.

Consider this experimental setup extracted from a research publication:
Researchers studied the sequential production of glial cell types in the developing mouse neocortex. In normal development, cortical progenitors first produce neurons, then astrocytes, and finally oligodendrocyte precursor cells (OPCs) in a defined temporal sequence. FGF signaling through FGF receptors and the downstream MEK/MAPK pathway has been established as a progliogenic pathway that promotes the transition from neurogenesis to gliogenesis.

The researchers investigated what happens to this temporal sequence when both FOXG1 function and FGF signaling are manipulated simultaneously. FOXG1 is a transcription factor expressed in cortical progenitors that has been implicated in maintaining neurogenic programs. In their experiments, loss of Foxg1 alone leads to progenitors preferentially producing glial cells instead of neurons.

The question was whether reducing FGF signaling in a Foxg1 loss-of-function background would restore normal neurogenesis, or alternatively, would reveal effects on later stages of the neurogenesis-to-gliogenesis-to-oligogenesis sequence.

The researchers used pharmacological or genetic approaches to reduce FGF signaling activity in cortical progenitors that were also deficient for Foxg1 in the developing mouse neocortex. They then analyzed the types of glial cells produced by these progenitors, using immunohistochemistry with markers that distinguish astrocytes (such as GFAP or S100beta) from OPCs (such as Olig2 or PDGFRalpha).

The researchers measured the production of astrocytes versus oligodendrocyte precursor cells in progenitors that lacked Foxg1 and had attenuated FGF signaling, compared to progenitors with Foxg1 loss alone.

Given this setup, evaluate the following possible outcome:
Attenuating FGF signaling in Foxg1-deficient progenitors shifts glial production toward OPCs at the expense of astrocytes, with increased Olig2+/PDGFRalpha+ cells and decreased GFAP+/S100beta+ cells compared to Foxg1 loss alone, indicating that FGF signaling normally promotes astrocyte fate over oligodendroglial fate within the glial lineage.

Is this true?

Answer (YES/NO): YES